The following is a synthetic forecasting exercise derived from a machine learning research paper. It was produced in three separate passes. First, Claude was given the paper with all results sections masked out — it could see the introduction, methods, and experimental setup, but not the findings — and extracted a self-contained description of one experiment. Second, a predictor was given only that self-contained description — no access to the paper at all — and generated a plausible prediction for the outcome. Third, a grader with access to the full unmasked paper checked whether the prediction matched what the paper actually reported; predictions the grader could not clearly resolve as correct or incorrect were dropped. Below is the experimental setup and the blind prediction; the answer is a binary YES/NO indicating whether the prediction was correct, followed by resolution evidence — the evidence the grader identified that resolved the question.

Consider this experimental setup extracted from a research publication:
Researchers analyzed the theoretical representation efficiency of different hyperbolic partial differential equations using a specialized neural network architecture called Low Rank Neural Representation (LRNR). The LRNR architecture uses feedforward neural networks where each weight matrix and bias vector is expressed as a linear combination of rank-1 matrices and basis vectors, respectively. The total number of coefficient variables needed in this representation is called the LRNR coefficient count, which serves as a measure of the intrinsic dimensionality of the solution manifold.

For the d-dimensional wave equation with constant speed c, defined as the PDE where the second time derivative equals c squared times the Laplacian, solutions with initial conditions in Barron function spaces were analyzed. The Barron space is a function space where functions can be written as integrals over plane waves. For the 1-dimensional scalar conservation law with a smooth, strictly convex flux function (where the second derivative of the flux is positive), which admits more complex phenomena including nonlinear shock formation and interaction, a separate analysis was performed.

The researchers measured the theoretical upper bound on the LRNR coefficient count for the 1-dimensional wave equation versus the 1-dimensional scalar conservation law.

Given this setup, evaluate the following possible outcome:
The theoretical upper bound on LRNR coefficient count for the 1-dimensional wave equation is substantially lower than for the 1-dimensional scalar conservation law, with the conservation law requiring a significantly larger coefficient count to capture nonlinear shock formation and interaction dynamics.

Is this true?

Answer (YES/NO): YES